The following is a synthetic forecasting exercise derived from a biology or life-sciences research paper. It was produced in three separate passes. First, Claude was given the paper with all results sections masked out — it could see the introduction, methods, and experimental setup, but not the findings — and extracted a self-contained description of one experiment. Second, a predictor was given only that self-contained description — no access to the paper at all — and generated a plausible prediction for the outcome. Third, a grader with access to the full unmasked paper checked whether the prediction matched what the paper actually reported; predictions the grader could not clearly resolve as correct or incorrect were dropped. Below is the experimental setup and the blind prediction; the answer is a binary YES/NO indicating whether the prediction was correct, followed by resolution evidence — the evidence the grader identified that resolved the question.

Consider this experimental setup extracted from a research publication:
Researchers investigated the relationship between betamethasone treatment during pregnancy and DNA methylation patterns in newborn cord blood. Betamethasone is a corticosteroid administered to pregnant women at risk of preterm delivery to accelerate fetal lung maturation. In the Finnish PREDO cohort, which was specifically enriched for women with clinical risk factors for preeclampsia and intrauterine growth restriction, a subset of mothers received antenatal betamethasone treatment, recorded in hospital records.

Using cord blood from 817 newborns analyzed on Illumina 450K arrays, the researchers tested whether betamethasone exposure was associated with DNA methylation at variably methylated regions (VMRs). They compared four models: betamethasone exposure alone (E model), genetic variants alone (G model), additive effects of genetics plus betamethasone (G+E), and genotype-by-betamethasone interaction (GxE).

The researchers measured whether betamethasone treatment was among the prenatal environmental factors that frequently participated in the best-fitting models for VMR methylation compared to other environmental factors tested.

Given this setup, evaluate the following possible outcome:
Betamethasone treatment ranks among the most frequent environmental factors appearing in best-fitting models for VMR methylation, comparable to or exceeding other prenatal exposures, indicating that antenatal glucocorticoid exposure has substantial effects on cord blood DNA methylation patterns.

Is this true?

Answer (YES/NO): YES